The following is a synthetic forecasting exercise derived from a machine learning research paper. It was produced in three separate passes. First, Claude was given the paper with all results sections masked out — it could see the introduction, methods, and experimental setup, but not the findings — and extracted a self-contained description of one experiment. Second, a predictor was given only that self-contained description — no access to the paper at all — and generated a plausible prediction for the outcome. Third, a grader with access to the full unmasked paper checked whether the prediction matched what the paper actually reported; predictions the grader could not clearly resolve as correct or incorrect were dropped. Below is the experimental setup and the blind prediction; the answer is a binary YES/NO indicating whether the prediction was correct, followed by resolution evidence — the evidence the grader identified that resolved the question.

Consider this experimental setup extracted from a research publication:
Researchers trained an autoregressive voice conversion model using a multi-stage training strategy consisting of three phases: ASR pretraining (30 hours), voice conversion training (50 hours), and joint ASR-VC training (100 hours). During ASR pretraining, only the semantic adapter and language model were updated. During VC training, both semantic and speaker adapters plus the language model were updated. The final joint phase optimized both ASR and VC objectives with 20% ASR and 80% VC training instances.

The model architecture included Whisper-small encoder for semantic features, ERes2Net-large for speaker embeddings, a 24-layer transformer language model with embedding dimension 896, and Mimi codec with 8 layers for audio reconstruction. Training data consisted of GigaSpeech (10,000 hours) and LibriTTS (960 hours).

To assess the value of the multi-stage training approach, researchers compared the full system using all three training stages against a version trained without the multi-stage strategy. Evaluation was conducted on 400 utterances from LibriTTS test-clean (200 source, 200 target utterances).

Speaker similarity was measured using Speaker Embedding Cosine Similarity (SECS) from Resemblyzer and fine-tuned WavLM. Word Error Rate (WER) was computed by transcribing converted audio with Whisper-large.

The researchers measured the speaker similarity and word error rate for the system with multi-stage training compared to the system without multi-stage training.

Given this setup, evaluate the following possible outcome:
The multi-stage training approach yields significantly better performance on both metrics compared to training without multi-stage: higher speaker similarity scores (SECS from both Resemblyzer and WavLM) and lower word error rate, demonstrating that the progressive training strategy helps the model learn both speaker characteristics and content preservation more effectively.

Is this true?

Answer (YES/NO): YES